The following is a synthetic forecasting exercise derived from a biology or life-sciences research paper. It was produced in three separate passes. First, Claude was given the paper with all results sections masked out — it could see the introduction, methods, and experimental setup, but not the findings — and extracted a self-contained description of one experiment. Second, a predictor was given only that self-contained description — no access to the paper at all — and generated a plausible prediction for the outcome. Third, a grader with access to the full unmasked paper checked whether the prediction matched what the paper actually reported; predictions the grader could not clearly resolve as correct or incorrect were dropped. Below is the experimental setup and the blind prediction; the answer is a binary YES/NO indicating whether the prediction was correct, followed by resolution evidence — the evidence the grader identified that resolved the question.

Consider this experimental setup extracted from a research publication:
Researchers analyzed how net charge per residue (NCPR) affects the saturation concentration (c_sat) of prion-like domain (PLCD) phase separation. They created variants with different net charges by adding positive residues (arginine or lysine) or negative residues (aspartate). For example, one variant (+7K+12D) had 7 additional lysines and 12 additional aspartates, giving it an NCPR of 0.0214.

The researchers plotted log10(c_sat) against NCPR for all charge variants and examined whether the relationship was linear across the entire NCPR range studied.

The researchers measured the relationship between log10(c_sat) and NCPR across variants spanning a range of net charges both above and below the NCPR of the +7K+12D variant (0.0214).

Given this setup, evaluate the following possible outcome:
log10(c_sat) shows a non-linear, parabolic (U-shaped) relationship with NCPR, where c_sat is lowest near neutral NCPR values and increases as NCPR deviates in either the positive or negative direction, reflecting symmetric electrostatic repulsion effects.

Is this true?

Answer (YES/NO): NO